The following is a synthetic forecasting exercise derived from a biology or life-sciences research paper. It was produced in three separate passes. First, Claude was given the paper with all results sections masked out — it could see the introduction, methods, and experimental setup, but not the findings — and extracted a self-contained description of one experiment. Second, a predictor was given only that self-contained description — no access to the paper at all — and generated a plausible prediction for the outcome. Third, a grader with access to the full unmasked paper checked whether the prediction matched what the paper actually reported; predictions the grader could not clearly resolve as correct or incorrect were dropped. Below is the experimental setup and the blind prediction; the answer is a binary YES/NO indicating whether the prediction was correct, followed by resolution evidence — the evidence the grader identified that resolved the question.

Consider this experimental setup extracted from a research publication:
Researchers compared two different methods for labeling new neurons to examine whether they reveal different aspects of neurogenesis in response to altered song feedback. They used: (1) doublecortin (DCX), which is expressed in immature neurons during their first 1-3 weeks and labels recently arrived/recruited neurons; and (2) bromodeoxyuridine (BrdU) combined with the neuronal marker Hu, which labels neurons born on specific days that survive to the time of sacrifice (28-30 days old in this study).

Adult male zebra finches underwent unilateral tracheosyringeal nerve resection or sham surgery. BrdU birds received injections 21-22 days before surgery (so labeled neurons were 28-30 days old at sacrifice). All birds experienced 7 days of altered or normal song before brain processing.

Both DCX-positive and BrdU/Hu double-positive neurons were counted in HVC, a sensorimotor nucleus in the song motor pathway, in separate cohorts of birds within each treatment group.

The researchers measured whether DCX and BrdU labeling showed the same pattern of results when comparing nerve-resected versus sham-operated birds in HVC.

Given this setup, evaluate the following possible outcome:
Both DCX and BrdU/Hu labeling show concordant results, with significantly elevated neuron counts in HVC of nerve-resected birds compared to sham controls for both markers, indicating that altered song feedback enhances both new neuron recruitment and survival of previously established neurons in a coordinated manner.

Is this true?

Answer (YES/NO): NO